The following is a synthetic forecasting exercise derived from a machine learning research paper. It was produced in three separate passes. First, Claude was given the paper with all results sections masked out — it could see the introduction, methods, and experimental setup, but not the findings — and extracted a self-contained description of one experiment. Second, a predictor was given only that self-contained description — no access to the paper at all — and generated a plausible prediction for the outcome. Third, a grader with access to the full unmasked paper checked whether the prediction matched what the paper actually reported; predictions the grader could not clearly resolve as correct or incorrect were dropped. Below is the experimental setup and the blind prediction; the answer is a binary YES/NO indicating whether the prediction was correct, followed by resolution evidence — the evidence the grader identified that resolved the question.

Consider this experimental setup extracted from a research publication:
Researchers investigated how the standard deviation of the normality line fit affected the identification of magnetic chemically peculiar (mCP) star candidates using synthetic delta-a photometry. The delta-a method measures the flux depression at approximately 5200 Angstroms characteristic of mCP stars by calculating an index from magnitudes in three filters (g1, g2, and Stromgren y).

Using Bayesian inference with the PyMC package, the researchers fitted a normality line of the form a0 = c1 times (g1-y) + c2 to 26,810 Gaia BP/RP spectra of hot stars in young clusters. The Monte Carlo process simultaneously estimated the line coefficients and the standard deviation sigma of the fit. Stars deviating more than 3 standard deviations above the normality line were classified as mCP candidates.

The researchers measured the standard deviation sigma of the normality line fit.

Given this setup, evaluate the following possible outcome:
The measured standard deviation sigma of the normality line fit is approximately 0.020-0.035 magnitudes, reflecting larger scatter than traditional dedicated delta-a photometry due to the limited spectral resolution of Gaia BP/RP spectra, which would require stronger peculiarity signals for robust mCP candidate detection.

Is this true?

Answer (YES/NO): NO